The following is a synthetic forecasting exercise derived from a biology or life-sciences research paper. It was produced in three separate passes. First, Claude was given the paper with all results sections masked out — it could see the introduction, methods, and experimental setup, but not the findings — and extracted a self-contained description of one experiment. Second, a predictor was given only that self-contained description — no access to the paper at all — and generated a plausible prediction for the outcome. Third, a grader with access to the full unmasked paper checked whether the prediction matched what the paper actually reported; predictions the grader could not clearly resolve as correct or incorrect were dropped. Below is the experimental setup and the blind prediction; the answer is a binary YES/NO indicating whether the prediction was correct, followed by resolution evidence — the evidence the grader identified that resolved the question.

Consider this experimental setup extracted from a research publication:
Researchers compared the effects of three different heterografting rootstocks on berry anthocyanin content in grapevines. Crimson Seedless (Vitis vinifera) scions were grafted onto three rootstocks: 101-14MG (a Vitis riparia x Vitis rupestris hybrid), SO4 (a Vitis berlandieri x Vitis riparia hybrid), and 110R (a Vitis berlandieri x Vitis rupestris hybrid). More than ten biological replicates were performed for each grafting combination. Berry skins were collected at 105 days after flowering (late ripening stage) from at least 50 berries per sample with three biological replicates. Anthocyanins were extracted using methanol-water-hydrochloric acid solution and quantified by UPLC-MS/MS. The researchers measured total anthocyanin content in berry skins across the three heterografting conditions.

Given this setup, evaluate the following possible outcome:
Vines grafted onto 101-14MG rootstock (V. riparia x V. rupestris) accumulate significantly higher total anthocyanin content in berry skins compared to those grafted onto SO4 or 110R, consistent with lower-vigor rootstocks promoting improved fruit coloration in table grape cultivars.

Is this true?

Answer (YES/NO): NO